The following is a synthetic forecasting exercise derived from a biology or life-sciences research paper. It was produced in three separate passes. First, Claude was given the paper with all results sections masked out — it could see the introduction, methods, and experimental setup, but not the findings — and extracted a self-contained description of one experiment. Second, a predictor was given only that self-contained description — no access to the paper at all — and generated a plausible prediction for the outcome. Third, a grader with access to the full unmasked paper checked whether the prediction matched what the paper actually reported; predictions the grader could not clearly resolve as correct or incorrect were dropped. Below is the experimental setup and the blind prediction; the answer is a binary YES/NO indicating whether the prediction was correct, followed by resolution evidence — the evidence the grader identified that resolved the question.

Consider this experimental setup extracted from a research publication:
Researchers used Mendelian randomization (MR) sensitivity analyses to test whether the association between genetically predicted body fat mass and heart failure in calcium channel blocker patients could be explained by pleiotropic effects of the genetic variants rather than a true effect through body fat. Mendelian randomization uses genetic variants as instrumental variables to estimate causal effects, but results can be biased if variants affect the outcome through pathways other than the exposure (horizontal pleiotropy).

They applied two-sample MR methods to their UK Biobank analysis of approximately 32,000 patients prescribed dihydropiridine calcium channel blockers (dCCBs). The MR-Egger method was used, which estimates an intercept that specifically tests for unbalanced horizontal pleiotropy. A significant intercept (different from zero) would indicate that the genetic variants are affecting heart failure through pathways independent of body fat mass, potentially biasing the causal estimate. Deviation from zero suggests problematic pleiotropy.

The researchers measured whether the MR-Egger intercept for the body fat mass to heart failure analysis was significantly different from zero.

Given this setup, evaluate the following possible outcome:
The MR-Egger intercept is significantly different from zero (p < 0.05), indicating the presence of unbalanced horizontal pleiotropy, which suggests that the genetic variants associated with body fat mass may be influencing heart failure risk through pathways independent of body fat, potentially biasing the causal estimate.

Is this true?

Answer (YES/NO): NO